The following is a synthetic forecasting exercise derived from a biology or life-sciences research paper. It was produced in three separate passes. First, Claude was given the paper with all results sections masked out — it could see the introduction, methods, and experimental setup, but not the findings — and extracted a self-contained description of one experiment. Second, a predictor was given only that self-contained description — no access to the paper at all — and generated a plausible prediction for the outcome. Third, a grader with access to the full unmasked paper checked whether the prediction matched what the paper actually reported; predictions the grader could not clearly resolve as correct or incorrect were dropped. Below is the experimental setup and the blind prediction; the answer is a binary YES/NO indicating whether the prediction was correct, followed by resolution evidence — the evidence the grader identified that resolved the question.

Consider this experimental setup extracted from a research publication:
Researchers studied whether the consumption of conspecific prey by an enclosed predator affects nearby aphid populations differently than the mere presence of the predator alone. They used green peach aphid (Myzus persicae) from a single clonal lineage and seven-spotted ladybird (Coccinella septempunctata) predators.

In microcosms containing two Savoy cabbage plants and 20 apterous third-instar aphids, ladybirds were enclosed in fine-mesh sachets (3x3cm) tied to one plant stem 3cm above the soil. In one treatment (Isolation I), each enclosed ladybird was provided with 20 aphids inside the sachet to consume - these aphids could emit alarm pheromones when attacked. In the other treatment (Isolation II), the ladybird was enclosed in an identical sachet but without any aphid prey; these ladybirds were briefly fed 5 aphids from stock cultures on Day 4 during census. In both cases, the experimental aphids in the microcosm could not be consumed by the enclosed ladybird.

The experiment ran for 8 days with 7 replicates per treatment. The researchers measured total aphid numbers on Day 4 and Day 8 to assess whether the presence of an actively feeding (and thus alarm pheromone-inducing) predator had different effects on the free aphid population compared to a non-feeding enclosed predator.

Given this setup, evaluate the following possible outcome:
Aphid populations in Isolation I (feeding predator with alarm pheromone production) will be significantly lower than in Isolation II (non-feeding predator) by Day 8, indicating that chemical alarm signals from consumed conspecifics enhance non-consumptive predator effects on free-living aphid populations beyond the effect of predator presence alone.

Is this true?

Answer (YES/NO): NO